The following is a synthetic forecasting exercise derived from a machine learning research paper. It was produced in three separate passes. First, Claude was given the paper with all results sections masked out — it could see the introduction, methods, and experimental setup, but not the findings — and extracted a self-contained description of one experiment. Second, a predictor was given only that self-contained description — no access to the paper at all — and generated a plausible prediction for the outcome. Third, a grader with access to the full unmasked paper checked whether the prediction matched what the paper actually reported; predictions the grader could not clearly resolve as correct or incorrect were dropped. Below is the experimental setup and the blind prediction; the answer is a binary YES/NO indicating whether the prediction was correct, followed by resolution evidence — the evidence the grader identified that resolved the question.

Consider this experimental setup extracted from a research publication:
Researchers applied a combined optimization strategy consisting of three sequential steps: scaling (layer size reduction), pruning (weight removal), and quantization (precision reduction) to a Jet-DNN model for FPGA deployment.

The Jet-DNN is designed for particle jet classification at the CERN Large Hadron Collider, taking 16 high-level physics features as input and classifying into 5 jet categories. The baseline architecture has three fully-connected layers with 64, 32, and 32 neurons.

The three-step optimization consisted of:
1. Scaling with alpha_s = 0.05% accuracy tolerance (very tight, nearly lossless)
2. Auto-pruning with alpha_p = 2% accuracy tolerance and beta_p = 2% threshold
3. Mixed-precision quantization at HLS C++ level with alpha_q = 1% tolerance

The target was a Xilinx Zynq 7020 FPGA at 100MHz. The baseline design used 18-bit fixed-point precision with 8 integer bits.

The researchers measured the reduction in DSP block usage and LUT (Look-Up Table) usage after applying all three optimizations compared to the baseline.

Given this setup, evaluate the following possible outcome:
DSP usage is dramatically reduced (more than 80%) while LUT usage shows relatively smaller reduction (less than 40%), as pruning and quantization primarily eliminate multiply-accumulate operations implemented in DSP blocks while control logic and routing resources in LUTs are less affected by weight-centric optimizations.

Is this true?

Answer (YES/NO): NO